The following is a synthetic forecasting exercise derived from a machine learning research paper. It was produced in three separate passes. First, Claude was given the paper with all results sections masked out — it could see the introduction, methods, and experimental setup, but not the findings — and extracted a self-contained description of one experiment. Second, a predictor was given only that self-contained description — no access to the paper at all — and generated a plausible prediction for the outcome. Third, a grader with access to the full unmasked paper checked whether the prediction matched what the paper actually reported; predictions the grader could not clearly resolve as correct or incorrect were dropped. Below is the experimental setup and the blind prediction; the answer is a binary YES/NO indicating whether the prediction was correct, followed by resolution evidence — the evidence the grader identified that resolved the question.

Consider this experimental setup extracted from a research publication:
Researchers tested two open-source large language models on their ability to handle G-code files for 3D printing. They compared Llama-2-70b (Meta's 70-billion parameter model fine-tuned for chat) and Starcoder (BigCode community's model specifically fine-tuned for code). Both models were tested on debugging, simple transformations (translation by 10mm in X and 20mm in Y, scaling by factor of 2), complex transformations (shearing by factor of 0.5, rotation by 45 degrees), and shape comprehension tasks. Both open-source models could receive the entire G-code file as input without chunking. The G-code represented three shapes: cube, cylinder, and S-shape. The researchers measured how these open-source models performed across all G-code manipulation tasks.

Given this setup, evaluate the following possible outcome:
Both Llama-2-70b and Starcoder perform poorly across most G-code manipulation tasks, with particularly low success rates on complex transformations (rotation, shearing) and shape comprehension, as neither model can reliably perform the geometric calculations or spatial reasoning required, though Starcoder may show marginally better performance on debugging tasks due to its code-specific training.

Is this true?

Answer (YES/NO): NO